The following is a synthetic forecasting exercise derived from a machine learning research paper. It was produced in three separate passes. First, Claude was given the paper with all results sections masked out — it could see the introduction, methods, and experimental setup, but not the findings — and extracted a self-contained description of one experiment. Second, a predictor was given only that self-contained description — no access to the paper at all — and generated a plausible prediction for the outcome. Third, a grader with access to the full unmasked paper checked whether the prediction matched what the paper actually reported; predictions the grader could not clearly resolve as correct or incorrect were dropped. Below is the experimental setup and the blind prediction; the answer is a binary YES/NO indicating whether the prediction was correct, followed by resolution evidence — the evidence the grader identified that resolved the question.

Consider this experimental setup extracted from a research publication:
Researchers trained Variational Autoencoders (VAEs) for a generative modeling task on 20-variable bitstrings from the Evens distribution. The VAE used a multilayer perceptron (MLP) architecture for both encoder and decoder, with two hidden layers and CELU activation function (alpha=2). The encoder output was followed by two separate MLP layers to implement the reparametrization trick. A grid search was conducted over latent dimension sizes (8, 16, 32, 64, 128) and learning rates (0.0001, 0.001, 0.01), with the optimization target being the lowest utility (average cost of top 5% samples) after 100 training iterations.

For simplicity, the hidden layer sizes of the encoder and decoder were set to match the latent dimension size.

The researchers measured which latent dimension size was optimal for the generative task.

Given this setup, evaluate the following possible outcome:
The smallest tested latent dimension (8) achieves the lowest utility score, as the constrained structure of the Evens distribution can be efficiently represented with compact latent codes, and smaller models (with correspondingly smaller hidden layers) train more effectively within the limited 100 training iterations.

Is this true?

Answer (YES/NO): NO